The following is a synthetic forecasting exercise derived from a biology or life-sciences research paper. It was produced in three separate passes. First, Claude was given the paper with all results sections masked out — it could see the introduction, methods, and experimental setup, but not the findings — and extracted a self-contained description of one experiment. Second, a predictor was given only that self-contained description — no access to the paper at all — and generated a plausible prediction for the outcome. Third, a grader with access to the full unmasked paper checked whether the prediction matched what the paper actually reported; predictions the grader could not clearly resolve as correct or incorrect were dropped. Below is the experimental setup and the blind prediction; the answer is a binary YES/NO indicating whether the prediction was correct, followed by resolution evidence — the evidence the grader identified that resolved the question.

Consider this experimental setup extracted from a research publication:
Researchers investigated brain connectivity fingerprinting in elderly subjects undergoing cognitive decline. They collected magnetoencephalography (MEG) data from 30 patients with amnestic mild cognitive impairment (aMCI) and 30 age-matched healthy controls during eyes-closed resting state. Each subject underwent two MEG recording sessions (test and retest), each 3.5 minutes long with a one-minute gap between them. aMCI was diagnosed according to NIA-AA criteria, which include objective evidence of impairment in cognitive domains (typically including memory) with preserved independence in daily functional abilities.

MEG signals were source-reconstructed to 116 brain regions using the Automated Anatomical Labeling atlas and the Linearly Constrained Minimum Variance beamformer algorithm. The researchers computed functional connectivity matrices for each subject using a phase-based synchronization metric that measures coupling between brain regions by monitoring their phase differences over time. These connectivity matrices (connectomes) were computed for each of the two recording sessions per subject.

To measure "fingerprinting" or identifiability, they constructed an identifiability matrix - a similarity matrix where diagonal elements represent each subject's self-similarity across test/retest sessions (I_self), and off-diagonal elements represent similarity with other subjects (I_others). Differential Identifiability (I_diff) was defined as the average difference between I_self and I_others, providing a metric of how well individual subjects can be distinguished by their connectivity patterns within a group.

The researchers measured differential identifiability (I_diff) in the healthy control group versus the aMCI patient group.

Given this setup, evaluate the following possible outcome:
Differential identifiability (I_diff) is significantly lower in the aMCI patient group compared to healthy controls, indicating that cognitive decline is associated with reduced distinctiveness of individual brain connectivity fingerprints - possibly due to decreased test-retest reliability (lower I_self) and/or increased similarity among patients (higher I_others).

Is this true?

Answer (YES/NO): YES